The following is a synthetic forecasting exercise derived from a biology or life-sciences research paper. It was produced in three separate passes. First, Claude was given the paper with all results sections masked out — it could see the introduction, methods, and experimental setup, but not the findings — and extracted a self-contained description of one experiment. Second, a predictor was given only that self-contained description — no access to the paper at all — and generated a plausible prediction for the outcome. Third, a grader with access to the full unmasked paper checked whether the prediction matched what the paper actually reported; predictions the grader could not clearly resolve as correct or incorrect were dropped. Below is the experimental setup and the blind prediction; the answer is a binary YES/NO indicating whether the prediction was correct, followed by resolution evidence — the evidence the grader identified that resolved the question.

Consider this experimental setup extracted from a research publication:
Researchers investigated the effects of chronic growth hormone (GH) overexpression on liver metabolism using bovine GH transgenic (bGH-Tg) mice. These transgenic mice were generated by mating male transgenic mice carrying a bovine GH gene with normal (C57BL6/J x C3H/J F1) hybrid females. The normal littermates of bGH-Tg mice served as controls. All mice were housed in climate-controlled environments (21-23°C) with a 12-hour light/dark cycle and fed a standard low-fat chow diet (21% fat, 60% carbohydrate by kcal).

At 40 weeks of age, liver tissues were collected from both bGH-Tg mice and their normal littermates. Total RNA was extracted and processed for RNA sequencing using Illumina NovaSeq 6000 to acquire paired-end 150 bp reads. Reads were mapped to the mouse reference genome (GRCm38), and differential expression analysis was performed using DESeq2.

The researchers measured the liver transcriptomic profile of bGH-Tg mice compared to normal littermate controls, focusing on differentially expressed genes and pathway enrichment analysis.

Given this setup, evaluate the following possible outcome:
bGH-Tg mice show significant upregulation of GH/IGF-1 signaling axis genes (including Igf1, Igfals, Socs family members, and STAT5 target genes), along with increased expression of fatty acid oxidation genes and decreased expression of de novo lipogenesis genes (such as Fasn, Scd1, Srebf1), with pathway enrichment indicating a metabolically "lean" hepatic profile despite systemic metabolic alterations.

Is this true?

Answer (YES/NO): NO